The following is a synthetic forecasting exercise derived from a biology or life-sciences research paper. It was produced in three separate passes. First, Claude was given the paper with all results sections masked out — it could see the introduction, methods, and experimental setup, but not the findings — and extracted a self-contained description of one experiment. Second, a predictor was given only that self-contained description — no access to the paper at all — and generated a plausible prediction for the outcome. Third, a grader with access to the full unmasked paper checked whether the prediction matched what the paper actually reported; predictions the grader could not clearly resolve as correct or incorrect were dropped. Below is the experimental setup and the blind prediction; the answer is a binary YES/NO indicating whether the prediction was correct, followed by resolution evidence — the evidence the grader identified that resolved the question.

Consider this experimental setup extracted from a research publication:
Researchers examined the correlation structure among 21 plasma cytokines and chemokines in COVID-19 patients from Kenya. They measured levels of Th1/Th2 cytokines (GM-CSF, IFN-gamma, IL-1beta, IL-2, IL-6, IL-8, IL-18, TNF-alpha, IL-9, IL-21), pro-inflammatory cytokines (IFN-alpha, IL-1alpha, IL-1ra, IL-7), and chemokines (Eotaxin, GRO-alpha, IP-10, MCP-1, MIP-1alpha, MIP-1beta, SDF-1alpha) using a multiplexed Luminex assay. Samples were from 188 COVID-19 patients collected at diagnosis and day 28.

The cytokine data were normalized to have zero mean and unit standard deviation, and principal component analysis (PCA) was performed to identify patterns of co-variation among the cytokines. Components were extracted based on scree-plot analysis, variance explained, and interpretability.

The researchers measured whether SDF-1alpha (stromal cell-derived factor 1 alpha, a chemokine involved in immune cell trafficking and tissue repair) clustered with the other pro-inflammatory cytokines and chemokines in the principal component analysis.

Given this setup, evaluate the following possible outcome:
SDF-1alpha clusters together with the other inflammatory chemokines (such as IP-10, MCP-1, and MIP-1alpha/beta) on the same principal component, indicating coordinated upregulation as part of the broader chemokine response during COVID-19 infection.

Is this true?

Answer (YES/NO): NO